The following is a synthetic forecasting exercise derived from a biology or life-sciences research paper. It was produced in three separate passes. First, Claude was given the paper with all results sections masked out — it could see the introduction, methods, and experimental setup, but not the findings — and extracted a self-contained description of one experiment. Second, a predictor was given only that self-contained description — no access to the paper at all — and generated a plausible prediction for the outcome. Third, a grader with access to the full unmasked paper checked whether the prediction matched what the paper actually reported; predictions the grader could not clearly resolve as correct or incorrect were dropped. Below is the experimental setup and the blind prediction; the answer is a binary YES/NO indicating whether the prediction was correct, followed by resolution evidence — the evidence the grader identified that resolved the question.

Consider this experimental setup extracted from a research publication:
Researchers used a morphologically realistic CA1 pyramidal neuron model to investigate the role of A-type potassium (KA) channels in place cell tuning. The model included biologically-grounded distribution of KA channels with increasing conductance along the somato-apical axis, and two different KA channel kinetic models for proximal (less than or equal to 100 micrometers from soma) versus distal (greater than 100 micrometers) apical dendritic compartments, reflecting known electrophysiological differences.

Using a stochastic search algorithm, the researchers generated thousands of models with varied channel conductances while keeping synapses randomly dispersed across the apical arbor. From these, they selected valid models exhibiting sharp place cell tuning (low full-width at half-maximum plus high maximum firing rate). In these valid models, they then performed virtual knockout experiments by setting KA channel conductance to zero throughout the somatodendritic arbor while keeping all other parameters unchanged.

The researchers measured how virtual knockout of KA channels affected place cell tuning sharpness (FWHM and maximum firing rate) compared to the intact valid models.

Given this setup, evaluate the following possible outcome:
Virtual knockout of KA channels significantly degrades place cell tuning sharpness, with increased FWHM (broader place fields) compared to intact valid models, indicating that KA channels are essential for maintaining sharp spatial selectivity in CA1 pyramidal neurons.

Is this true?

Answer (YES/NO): YES